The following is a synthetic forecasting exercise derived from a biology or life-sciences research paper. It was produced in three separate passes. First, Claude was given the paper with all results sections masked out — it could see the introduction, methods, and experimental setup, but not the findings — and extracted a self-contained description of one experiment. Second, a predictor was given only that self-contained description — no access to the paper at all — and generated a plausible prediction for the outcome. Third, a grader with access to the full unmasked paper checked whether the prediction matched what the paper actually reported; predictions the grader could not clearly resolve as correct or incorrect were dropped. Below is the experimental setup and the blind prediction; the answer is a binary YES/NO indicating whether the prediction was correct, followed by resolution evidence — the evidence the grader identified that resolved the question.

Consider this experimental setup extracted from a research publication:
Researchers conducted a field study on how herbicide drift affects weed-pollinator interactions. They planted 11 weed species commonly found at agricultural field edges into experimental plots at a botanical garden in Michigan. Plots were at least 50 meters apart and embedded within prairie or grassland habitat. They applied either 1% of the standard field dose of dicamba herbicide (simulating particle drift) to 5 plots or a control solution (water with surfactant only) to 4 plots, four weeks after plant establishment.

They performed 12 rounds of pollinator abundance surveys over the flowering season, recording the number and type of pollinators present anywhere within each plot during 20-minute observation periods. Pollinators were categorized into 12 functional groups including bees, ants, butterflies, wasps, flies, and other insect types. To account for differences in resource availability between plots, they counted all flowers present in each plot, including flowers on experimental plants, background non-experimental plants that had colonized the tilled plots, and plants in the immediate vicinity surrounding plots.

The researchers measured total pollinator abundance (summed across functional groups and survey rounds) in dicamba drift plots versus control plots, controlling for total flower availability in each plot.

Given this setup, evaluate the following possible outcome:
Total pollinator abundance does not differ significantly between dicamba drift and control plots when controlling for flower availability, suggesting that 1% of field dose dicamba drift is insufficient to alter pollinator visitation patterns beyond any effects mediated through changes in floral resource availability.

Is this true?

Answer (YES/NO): NO